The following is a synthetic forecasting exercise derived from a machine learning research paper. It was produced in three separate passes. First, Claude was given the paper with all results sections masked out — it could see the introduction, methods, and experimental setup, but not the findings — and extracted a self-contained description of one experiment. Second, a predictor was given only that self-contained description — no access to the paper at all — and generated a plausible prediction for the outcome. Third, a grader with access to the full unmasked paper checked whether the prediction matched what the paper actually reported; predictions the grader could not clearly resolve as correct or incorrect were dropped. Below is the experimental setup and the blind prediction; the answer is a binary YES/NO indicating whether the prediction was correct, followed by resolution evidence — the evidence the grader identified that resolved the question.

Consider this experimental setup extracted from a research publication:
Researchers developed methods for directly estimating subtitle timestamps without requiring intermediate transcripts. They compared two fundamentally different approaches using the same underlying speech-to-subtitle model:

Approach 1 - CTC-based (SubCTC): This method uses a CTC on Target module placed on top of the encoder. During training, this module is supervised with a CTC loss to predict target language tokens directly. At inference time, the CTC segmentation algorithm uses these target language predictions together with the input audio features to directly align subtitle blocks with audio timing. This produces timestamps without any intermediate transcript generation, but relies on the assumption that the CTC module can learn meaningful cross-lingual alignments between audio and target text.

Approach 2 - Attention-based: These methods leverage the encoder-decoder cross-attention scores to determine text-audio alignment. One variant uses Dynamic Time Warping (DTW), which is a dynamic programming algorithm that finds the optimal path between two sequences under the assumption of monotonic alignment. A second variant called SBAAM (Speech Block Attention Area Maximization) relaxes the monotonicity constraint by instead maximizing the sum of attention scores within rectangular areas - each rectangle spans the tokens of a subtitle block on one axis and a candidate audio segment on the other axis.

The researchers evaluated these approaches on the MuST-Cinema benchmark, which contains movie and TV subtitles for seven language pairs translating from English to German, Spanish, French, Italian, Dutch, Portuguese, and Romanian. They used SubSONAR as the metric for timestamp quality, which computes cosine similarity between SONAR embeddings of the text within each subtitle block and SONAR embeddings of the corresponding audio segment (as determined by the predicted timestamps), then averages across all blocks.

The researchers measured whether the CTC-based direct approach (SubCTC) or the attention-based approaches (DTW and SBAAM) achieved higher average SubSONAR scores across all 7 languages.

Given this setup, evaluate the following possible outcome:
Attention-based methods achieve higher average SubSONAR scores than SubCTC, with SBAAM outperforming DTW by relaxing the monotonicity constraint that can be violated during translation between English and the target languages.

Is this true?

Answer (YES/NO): YES